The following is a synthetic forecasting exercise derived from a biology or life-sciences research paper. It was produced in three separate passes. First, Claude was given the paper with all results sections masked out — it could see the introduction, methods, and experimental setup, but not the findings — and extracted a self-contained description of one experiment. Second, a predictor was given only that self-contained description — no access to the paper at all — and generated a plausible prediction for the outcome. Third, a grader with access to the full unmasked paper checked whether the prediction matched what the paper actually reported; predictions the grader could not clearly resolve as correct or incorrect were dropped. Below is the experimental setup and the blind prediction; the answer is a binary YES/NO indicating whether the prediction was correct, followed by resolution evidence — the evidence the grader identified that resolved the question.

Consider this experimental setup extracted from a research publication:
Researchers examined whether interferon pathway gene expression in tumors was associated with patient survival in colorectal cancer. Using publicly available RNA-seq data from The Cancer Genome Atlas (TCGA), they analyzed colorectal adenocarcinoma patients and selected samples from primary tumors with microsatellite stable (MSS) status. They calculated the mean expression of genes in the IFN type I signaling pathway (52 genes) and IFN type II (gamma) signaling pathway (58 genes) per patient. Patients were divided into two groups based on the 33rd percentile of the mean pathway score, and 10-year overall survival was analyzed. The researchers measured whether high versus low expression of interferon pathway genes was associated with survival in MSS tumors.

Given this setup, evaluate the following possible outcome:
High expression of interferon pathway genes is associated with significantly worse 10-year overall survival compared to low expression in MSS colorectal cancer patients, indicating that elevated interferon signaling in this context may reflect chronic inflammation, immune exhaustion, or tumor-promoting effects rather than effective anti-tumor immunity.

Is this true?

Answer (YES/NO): NO